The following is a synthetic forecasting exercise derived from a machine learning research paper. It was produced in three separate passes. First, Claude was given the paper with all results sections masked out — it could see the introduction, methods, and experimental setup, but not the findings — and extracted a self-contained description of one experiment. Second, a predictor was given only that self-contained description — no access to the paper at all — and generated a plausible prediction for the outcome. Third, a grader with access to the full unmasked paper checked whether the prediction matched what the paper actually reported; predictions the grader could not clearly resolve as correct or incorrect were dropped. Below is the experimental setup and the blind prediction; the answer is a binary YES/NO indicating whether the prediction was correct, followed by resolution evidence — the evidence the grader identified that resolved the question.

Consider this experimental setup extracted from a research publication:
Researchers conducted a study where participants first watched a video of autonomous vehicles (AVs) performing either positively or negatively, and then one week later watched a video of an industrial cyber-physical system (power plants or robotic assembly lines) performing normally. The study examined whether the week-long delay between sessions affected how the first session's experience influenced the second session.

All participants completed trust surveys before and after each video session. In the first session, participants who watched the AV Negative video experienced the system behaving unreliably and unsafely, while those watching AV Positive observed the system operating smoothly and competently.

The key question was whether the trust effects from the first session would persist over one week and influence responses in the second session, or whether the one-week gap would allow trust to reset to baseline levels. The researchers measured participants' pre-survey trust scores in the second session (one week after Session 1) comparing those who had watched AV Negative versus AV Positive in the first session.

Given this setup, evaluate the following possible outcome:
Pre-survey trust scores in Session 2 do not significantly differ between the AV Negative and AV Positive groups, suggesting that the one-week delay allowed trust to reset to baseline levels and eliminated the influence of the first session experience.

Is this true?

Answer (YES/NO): YES